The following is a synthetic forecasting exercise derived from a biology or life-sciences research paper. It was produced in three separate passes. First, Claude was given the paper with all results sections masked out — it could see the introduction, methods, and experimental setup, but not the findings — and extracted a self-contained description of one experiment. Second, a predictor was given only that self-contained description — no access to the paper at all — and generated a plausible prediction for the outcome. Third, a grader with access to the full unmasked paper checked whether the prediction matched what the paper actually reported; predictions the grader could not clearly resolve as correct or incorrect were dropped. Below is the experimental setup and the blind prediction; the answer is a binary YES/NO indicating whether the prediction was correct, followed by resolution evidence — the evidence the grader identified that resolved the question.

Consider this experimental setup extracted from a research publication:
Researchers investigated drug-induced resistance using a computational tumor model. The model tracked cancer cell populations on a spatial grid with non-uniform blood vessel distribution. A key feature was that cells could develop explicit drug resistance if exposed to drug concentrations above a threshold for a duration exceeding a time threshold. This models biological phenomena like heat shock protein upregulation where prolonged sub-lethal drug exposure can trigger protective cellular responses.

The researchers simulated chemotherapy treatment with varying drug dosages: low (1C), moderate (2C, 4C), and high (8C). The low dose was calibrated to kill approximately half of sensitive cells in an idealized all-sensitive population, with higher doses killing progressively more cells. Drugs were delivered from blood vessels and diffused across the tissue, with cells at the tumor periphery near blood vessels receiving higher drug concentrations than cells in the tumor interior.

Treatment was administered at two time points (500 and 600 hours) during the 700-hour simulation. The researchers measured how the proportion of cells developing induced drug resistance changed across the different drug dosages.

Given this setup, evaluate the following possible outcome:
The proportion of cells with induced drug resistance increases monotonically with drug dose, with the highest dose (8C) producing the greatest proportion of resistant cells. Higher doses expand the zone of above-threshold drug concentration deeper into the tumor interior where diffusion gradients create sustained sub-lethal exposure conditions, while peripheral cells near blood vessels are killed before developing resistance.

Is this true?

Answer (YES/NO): NO